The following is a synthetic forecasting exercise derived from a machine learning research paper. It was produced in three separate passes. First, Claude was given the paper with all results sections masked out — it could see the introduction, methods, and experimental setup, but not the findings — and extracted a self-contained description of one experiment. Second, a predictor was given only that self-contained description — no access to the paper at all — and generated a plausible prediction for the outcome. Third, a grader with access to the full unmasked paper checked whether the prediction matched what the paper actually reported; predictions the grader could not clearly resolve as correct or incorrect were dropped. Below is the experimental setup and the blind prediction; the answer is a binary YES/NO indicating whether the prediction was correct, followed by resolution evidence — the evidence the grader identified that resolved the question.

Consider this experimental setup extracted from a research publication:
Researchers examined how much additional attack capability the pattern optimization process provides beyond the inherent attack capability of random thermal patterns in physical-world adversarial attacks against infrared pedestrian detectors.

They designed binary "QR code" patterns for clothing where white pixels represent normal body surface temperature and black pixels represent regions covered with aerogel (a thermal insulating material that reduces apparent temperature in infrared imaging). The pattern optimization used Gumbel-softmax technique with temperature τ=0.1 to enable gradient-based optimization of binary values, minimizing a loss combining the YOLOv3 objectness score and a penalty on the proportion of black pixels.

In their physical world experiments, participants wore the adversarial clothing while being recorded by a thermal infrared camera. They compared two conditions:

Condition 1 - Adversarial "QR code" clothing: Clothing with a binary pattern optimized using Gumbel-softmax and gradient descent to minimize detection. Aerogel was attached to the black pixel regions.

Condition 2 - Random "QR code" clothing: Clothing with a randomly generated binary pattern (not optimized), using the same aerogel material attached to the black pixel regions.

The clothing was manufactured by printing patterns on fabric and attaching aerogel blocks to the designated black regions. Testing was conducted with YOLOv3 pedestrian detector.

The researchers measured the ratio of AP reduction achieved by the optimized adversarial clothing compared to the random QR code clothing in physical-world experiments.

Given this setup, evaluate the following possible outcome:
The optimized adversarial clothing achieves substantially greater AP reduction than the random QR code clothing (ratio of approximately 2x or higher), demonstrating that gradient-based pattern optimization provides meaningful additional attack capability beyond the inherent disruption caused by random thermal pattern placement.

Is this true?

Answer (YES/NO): YES